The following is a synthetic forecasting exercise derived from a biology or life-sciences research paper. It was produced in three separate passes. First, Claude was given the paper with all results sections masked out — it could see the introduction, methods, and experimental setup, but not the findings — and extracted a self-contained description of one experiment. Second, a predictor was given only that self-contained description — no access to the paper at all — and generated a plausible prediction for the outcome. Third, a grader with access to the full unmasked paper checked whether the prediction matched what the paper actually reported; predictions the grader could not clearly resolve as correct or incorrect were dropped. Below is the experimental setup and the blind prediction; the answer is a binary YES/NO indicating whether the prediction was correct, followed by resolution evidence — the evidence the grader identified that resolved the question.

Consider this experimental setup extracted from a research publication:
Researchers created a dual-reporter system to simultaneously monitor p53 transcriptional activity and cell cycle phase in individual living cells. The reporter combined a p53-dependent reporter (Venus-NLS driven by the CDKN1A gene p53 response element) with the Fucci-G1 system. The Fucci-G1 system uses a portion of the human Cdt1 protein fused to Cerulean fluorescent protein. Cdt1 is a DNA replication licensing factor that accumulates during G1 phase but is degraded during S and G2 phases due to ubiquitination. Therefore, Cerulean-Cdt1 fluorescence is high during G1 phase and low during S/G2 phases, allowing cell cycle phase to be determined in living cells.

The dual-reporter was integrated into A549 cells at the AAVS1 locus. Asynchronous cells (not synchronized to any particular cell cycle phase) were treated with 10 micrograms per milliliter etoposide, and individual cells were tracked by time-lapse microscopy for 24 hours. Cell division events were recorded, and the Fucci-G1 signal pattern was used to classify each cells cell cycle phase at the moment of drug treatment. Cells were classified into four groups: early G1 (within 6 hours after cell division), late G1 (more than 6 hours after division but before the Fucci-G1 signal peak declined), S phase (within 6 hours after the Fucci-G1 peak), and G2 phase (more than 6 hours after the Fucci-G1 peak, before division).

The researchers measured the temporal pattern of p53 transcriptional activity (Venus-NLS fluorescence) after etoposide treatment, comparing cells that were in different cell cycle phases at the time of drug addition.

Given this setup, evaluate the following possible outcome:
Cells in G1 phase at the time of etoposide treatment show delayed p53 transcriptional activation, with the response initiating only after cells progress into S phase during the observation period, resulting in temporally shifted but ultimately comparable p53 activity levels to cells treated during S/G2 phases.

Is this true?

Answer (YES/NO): NO